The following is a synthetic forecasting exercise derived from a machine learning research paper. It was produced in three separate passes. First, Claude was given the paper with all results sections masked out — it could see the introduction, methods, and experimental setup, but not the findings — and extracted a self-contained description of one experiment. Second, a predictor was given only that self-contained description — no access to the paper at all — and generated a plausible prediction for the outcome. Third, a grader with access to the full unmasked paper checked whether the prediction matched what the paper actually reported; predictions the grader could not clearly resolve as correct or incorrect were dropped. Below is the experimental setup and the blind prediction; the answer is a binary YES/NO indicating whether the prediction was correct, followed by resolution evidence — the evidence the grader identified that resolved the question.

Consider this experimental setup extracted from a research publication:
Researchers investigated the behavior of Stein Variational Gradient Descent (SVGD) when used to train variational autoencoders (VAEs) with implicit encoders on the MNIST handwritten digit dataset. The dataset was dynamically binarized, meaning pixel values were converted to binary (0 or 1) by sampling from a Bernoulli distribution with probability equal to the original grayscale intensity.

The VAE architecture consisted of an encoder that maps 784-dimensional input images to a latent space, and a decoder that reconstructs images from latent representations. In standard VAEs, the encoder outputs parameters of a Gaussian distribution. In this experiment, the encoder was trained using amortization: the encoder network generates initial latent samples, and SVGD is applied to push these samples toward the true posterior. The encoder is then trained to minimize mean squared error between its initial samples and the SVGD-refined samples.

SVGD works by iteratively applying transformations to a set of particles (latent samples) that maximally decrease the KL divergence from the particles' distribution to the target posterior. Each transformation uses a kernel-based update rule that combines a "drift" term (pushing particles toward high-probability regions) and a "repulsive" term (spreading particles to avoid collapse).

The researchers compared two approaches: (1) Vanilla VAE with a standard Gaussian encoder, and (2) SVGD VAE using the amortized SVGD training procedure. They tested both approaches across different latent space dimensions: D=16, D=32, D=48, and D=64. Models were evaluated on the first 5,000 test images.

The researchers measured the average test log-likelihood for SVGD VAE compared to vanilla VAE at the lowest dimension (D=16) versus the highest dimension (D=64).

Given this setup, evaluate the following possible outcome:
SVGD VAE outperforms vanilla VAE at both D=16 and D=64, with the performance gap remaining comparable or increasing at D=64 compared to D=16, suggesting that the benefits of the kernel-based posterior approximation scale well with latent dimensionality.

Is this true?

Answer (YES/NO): NO